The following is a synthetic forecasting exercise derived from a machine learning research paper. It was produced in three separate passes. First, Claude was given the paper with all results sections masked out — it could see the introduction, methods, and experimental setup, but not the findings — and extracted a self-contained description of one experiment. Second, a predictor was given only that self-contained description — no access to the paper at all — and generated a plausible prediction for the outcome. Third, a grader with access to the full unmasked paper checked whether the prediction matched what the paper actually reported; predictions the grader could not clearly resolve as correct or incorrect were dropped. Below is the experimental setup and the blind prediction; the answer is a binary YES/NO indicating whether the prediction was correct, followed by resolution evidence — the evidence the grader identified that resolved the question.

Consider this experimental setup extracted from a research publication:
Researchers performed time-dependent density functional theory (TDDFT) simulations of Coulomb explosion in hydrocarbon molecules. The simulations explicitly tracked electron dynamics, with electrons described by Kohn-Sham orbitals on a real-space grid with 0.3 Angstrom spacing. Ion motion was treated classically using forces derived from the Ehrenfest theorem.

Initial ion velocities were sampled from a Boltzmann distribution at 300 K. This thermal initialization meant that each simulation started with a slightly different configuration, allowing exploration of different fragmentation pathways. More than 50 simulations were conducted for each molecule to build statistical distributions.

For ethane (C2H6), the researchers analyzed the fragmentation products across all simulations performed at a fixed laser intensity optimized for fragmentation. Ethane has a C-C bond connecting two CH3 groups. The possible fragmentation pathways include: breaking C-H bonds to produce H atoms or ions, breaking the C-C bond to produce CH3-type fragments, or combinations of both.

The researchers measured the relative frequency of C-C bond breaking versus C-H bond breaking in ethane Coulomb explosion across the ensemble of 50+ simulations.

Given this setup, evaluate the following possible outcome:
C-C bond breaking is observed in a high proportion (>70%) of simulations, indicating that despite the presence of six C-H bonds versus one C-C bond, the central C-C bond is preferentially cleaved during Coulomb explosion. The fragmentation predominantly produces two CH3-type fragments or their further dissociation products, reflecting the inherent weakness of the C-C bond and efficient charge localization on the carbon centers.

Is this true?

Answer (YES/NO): NO